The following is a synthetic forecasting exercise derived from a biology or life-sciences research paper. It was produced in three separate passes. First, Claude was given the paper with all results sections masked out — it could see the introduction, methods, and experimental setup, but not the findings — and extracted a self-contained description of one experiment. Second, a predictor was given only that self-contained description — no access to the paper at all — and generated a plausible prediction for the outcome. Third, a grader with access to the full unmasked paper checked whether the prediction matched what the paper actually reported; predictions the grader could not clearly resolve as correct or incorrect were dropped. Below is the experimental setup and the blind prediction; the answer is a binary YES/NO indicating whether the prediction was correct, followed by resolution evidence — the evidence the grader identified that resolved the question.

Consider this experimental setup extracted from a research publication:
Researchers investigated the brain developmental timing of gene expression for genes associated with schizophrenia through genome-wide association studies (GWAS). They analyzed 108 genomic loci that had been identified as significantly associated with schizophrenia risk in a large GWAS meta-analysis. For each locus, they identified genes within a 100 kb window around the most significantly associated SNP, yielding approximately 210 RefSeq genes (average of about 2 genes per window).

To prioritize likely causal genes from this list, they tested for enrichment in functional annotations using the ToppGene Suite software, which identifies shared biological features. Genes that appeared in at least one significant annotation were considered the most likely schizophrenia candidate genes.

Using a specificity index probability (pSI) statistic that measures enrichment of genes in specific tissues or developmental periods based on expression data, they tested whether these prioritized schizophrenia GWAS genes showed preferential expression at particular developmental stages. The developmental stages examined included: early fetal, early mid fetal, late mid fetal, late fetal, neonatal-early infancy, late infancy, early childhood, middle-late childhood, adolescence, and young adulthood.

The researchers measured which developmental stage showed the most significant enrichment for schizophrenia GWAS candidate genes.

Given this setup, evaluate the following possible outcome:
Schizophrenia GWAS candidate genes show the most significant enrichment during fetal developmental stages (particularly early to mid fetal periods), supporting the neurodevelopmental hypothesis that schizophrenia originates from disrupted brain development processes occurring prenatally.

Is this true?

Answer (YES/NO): NO